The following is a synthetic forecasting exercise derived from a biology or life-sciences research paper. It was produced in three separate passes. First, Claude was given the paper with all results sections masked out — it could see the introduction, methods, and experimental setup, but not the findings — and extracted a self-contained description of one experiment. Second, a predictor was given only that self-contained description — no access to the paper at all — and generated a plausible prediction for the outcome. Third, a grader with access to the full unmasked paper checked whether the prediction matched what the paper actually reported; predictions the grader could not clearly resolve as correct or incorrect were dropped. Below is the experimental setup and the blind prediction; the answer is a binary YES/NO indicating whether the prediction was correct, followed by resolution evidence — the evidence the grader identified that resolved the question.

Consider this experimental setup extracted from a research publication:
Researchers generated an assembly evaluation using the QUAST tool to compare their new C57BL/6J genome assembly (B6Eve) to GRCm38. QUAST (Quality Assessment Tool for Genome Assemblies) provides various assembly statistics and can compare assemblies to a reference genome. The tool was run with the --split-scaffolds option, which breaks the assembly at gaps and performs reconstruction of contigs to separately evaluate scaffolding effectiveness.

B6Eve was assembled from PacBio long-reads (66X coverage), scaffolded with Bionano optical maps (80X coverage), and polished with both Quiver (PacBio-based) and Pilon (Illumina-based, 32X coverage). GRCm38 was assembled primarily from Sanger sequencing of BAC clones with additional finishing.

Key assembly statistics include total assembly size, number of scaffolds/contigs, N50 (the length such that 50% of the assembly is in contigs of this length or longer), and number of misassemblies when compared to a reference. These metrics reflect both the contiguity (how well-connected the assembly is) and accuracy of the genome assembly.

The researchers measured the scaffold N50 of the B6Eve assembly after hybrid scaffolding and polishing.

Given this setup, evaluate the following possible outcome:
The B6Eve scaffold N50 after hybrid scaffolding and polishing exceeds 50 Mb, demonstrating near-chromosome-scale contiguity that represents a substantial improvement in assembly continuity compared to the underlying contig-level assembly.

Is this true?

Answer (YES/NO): NO